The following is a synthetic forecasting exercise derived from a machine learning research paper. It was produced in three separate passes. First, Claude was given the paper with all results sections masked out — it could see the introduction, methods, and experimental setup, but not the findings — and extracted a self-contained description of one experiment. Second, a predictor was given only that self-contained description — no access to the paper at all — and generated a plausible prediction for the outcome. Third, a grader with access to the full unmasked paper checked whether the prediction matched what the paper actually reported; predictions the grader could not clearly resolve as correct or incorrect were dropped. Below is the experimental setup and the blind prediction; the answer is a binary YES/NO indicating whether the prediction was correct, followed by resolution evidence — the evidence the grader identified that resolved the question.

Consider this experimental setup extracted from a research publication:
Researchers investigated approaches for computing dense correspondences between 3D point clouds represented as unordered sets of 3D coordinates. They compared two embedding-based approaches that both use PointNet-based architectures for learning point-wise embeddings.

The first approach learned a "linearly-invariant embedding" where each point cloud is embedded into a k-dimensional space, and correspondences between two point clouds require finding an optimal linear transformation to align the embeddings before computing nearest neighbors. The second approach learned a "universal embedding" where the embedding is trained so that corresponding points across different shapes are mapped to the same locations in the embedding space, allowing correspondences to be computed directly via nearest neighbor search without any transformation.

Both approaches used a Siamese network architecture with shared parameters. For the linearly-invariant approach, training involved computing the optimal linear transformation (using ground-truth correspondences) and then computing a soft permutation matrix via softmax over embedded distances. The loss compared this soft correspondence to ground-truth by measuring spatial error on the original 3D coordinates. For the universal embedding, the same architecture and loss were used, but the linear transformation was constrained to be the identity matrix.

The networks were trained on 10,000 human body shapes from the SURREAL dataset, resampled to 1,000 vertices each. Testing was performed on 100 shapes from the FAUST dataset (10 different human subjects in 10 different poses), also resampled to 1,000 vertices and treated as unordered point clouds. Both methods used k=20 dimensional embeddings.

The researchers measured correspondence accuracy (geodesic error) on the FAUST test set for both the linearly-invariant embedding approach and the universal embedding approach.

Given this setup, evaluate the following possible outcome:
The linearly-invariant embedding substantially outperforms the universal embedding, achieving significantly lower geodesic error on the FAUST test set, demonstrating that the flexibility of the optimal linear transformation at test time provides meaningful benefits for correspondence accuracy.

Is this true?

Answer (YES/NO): YES